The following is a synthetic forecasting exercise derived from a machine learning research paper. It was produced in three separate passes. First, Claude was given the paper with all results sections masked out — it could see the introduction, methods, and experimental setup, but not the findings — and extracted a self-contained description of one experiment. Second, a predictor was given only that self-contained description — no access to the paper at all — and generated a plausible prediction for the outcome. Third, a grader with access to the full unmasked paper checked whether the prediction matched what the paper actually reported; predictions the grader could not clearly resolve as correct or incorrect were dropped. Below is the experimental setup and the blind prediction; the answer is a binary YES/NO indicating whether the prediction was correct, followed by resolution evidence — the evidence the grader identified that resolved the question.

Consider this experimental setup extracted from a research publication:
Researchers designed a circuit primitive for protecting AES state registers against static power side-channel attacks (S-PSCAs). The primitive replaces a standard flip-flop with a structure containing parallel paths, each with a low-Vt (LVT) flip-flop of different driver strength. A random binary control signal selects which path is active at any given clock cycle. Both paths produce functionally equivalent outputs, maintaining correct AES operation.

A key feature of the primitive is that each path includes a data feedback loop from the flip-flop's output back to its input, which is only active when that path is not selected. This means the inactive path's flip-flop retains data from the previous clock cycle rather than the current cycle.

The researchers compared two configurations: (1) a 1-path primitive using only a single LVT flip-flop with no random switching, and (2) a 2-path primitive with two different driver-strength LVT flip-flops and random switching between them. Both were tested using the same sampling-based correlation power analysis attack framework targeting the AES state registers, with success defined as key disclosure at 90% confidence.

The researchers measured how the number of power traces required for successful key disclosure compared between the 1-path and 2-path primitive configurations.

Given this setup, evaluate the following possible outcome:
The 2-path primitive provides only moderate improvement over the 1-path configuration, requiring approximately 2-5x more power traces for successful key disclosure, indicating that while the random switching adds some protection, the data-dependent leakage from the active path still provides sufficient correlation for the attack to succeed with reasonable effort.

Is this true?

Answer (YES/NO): NO